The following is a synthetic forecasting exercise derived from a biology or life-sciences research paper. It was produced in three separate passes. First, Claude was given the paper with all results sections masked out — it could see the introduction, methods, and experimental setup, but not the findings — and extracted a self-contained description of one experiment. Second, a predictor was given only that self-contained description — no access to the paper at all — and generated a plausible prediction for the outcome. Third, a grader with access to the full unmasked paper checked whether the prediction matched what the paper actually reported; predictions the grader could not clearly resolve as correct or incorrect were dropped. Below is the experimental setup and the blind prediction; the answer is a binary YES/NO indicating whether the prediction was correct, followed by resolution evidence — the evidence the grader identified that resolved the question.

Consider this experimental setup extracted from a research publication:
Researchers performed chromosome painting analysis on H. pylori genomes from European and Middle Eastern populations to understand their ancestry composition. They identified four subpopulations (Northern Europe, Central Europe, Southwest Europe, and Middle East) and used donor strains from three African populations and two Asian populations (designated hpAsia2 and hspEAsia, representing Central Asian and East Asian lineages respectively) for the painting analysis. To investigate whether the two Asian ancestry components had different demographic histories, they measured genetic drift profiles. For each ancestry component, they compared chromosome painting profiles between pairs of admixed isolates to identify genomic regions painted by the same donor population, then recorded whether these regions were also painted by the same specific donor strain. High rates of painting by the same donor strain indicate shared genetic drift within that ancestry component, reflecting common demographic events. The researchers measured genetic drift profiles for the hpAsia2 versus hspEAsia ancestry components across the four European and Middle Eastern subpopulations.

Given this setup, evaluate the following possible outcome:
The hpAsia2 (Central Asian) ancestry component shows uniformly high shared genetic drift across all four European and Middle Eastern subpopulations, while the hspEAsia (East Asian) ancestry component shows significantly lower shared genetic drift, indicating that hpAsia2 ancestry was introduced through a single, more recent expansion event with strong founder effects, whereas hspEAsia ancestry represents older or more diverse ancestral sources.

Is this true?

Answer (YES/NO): NO